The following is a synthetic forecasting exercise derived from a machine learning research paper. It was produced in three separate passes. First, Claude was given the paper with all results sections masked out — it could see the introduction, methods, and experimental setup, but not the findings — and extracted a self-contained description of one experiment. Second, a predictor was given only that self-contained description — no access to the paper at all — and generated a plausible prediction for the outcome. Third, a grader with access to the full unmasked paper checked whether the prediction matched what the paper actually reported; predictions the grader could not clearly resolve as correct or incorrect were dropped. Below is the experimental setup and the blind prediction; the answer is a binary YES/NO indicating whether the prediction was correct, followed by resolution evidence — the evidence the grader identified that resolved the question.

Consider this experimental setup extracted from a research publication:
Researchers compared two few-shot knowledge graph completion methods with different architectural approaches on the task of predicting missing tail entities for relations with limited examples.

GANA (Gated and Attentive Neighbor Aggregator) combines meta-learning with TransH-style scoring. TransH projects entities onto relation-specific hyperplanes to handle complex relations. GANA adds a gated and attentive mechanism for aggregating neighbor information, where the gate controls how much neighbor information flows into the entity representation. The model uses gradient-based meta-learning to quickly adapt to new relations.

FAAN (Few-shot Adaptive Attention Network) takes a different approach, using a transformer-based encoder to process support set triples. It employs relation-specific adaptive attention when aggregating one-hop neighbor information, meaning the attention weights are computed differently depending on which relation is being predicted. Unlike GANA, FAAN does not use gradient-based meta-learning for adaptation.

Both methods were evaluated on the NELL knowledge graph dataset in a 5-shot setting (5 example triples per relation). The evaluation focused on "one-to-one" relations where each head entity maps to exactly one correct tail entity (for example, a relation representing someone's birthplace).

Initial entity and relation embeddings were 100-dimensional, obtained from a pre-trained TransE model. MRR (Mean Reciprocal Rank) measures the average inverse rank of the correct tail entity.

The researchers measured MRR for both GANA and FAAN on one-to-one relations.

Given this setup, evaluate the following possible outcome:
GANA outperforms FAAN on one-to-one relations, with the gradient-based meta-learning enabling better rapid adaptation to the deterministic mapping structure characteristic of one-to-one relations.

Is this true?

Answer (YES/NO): YES